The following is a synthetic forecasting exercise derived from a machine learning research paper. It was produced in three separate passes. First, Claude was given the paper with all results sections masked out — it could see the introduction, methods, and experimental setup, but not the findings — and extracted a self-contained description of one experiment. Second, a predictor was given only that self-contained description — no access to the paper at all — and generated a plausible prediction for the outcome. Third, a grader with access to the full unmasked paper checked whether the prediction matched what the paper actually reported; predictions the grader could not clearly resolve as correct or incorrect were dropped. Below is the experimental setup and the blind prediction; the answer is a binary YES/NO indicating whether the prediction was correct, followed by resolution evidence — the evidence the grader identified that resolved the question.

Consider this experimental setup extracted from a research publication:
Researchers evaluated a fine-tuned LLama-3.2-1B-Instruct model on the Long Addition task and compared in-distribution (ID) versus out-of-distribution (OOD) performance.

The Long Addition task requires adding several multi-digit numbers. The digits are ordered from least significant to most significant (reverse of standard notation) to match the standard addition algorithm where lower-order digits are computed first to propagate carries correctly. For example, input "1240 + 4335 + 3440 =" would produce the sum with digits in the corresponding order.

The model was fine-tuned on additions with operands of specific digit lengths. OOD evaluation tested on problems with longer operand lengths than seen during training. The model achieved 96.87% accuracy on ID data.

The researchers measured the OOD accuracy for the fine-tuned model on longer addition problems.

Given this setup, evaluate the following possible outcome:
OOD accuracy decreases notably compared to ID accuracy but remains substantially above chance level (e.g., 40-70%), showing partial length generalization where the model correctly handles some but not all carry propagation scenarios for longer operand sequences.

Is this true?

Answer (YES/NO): NO